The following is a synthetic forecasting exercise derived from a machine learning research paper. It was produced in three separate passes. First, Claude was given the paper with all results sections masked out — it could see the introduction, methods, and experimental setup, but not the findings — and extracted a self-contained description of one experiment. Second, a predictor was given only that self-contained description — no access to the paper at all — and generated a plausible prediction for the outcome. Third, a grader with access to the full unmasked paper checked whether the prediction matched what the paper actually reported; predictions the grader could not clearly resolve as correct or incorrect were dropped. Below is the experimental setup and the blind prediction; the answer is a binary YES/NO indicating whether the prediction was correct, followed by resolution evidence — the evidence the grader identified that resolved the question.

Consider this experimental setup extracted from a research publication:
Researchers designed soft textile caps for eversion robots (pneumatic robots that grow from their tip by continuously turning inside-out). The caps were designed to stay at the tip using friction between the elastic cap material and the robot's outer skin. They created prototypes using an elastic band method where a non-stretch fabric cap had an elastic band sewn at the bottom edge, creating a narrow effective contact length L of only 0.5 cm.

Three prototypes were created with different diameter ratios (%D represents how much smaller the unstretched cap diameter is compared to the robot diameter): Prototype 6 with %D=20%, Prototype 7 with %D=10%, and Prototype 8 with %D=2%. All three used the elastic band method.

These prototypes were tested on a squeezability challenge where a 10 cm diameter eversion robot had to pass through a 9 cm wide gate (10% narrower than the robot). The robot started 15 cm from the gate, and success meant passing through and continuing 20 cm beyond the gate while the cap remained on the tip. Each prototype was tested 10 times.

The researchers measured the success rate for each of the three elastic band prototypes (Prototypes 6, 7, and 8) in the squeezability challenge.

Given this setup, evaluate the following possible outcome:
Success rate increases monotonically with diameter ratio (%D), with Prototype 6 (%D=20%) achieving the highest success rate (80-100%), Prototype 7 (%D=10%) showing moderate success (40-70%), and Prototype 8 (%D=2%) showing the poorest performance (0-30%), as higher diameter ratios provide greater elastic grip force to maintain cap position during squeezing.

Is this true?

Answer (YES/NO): NO